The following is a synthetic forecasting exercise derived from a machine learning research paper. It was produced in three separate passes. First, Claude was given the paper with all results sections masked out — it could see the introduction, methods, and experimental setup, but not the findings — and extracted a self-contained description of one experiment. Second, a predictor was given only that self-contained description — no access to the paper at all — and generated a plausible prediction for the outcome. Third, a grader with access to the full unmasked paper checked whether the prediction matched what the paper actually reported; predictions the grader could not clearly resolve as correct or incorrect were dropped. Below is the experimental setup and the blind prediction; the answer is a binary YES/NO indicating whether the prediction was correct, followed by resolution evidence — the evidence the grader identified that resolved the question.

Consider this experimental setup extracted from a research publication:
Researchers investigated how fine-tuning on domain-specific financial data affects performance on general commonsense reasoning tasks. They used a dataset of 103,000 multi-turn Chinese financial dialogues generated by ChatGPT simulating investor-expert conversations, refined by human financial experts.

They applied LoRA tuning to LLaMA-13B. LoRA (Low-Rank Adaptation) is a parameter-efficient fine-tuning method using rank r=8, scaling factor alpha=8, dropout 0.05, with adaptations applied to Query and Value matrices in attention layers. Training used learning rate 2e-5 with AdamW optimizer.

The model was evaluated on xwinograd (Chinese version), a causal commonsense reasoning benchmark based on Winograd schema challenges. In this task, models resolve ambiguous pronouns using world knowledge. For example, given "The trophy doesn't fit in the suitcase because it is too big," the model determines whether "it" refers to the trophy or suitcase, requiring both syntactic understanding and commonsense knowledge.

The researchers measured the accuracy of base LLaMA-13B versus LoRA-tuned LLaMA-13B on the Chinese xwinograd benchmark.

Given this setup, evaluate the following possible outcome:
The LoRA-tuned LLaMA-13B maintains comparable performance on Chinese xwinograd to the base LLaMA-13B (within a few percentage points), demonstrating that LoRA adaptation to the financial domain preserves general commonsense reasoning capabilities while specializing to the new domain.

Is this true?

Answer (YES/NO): NO